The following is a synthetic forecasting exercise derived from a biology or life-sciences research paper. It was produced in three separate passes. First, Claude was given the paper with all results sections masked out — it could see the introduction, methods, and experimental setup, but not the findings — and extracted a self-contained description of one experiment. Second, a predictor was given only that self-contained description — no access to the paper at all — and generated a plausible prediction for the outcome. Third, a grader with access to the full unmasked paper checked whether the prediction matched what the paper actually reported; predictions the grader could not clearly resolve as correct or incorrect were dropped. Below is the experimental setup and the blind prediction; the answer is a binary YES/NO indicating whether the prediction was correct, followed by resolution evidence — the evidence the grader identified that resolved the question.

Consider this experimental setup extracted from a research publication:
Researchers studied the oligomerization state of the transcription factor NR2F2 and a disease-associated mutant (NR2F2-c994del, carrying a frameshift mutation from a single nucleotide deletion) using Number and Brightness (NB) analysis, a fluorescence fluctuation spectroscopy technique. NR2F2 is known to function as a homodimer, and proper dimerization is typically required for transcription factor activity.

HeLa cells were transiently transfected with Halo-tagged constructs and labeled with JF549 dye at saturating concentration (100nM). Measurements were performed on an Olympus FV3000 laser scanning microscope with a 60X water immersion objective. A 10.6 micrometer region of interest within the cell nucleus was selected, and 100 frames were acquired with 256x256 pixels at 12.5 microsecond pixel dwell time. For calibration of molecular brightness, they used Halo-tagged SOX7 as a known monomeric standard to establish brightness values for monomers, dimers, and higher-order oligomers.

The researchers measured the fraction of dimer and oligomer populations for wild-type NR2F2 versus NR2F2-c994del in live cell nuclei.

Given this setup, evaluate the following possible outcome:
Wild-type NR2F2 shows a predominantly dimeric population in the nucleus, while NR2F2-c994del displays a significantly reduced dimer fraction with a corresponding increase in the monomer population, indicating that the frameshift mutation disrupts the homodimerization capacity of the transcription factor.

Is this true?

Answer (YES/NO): YES